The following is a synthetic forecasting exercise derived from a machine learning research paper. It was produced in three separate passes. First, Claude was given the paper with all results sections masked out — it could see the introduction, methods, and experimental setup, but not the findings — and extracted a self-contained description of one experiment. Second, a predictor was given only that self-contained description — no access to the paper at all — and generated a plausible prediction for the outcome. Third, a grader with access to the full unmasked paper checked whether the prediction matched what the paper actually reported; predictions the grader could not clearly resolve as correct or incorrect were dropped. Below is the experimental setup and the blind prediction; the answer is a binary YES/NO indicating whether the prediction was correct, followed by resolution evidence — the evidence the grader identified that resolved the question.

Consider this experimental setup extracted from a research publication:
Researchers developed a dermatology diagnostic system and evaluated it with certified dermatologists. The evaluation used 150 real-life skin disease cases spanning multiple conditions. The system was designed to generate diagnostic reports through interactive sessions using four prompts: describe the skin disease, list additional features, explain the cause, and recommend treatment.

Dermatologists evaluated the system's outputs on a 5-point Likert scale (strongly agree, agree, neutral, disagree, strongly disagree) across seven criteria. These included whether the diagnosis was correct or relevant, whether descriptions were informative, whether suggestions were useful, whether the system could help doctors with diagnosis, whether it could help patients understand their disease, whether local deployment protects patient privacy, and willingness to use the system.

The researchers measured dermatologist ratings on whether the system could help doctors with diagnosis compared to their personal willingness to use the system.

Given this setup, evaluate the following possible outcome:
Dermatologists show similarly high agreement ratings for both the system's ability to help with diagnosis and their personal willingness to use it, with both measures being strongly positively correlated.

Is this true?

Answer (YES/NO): NO